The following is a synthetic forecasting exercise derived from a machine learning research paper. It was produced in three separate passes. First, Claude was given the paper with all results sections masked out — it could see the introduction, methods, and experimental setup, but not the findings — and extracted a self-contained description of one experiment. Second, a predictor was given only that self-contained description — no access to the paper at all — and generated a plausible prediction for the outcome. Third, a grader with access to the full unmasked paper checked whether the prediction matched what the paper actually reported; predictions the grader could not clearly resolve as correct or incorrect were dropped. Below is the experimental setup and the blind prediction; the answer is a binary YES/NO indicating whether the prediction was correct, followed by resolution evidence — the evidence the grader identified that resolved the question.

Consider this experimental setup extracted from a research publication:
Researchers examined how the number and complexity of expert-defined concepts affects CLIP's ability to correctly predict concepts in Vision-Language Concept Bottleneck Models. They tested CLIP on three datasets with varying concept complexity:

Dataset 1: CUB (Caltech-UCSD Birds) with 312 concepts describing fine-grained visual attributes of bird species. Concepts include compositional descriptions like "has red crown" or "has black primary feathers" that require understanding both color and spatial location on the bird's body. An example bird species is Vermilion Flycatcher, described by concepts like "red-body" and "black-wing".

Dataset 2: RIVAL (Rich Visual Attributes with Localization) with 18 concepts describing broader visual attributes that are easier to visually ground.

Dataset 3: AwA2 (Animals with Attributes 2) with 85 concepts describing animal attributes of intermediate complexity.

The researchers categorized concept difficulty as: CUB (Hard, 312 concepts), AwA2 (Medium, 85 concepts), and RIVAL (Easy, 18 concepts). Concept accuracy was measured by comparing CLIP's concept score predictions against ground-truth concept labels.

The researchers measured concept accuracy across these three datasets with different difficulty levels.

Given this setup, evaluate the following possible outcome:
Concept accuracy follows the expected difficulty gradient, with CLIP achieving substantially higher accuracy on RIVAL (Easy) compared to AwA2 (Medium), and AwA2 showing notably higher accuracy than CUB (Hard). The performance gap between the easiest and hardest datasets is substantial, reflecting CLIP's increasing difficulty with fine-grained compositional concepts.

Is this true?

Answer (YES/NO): YES